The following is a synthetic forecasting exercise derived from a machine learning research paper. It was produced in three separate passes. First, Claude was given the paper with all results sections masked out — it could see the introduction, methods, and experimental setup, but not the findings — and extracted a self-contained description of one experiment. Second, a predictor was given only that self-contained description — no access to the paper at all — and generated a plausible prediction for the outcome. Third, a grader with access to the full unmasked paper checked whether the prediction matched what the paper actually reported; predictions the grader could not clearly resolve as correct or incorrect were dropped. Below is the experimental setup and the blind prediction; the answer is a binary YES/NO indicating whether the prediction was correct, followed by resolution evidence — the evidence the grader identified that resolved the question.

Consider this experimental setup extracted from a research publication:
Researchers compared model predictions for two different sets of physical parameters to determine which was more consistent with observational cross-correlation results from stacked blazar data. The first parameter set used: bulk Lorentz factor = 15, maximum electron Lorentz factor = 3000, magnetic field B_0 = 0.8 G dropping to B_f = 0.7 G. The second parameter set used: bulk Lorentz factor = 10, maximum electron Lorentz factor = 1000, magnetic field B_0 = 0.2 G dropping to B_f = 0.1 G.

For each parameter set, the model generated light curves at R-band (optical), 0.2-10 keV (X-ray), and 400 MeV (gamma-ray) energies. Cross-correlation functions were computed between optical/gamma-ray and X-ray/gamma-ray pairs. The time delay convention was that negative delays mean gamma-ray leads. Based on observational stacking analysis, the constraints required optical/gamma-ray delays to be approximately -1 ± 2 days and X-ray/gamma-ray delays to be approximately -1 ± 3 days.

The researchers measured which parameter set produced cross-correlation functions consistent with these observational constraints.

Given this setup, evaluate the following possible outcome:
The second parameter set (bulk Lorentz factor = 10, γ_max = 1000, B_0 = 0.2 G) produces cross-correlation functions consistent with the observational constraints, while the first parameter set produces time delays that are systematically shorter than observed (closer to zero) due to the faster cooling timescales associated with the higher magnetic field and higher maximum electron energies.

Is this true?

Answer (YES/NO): NO